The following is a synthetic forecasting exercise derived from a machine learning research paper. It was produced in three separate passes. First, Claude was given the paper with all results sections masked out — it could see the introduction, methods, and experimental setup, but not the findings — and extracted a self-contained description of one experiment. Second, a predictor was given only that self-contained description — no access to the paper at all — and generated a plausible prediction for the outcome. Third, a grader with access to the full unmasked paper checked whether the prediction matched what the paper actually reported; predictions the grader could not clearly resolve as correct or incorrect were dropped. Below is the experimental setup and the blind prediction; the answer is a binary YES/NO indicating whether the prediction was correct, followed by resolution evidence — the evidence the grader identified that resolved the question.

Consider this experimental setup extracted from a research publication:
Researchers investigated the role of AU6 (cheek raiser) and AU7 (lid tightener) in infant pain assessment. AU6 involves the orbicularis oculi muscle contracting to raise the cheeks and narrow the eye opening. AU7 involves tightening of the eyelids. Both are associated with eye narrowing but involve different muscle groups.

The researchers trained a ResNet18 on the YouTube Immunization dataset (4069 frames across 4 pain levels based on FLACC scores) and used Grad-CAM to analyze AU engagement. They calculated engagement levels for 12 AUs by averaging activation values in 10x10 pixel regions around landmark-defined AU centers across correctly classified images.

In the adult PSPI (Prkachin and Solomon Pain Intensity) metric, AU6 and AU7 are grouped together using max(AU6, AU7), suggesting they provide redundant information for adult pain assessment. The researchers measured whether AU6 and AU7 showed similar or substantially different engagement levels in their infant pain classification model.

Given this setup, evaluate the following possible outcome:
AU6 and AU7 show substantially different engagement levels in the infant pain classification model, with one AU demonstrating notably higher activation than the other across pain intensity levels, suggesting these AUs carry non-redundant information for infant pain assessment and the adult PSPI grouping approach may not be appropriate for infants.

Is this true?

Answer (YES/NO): YES